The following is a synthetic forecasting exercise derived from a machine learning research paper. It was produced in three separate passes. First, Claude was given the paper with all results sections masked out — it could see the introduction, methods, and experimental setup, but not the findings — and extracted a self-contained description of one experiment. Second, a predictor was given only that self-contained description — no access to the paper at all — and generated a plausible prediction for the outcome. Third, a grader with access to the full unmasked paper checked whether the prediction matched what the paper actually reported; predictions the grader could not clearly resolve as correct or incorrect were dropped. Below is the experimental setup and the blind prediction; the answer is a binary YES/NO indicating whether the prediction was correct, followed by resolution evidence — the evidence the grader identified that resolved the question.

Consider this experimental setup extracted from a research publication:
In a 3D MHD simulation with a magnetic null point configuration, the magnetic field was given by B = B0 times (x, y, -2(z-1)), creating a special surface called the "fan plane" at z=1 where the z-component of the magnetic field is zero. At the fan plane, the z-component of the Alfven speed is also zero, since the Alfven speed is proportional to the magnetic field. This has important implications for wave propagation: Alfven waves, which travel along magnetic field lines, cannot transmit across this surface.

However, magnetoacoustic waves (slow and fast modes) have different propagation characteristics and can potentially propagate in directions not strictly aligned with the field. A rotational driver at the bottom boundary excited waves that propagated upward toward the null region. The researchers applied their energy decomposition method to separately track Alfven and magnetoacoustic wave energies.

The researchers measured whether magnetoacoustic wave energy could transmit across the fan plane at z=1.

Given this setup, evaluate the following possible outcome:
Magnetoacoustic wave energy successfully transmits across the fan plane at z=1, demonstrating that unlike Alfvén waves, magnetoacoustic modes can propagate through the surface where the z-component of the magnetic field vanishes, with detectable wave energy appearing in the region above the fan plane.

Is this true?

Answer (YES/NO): YES